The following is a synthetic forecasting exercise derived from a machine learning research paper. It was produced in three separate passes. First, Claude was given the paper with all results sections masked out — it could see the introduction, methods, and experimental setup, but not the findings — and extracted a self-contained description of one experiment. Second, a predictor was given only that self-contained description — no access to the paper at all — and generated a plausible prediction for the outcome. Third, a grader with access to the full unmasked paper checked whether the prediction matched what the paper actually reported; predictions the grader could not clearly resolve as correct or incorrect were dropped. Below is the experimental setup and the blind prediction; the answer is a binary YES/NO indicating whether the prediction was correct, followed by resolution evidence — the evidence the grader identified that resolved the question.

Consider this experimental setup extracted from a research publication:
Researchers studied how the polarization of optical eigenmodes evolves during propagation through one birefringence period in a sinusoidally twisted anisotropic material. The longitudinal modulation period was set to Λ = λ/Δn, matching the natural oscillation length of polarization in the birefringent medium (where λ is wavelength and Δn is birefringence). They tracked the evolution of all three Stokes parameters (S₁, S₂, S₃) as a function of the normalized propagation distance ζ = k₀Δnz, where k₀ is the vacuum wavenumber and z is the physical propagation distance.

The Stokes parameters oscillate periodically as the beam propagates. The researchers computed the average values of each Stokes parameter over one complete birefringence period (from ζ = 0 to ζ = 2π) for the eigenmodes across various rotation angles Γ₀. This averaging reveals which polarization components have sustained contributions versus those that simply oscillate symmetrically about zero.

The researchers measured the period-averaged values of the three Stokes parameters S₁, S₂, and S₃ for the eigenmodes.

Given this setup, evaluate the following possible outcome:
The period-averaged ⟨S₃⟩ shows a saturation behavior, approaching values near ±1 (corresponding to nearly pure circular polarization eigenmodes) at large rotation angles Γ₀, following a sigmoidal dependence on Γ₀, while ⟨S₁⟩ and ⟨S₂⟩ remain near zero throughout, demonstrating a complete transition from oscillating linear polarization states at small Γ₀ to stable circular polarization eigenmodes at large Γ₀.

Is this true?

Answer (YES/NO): NO